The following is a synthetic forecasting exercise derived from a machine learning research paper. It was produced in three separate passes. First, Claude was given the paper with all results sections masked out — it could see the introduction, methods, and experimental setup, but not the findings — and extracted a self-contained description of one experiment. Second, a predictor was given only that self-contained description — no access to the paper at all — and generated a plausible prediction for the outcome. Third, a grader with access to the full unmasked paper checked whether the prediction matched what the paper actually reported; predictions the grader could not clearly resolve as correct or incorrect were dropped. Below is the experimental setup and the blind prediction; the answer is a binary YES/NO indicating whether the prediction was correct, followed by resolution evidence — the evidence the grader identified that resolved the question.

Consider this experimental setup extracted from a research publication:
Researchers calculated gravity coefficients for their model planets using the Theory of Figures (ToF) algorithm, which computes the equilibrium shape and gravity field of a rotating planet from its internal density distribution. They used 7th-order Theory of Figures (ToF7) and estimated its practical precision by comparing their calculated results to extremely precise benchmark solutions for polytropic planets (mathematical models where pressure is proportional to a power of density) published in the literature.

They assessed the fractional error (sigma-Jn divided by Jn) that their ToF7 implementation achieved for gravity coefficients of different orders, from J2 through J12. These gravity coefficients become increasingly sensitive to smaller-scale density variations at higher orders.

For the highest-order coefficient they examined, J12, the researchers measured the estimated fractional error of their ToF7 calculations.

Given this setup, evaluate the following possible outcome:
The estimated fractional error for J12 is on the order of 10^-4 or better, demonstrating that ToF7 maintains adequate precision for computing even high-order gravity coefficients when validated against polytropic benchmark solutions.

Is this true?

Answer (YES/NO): NO